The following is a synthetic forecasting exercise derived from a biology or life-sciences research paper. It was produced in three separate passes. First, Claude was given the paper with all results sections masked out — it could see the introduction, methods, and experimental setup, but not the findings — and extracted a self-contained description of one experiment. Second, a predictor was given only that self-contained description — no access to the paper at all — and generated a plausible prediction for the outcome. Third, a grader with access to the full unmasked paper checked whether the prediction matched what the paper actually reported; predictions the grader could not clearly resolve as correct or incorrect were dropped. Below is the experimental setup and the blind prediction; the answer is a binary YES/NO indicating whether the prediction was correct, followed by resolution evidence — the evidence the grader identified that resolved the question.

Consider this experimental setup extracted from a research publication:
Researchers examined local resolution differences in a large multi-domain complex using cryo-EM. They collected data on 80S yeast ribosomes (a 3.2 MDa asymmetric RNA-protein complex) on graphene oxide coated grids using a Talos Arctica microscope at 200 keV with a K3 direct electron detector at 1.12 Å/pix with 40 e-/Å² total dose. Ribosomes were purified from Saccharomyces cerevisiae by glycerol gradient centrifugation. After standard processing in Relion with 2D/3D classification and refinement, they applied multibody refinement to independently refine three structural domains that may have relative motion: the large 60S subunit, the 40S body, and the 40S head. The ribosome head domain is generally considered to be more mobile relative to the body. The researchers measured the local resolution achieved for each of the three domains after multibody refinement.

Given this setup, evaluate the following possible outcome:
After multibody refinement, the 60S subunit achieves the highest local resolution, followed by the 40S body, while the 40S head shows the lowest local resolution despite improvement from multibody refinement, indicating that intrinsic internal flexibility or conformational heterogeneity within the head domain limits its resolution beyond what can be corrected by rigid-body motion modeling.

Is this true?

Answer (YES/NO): YES